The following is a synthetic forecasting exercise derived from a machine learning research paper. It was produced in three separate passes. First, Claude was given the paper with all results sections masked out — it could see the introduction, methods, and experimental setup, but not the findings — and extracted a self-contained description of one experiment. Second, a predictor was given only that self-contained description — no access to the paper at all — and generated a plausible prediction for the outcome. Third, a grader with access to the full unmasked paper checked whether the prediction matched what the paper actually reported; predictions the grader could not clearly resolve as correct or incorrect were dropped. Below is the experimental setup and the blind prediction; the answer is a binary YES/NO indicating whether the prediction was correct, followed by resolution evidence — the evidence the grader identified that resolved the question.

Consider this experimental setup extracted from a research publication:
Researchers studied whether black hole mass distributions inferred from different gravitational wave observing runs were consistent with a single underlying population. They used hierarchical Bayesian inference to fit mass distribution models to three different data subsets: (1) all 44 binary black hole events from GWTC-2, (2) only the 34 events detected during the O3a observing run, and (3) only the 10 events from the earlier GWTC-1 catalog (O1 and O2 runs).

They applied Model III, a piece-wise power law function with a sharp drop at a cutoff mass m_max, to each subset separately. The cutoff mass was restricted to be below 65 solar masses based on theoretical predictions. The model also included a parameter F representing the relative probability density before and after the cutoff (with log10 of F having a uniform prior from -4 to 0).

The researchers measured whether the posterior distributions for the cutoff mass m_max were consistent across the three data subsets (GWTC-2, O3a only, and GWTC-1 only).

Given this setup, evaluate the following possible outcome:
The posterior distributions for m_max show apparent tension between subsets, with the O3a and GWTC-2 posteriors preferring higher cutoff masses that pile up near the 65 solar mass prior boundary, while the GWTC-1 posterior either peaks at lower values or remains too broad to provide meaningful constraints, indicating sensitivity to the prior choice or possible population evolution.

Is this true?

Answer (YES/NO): NO